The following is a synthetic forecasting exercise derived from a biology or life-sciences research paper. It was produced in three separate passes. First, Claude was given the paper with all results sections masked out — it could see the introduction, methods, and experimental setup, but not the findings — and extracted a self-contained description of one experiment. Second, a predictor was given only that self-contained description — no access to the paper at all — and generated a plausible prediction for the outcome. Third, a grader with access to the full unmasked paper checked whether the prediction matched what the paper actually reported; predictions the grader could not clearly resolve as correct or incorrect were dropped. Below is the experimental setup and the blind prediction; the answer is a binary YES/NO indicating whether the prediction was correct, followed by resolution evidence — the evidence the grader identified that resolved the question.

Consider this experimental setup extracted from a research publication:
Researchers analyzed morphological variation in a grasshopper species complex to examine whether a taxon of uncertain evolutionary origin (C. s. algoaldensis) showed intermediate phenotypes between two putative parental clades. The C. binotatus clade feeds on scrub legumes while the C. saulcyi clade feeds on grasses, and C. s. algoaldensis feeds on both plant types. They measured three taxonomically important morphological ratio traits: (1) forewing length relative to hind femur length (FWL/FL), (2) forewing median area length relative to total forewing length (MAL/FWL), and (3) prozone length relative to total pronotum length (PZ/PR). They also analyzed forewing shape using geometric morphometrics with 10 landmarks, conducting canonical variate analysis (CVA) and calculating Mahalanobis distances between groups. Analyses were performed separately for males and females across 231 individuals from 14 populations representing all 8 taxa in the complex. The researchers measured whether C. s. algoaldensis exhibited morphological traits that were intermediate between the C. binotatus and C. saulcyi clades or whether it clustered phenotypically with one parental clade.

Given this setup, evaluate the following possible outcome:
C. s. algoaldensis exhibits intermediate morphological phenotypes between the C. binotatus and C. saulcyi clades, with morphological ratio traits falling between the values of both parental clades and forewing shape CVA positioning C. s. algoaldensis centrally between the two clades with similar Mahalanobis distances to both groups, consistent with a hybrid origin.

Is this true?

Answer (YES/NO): NO